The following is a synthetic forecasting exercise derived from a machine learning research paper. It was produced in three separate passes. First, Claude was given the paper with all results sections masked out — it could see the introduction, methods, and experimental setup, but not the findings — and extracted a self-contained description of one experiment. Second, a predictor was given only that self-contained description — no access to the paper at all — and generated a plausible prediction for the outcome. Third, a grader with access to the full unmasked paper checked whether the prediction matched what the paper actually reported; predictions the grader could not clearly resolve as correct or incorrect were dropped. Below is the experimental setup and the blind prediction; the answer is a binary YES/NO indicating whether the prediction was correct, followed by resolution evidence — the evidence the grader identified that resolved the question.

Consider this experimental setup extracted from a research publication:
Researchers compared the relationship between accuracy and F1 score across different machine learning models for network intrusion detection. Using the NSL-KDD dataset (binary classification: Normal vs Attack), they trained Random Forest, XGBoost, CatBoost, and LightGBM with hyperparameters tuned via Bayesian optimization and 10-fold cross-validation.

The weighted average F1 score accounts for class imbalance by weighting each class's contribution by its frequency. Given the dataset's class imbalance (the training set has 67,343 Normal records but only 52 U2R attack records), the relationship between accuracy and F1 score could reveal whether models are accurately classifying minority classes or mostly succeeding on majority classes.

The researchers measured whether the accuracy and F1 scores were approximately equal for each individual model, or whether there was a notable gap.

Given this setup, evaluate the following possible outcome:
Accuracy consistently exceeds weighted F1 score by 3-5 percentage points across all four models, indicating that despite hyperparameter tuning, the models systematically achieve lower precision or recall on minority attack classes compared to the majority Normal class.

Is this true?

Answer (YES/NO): NO